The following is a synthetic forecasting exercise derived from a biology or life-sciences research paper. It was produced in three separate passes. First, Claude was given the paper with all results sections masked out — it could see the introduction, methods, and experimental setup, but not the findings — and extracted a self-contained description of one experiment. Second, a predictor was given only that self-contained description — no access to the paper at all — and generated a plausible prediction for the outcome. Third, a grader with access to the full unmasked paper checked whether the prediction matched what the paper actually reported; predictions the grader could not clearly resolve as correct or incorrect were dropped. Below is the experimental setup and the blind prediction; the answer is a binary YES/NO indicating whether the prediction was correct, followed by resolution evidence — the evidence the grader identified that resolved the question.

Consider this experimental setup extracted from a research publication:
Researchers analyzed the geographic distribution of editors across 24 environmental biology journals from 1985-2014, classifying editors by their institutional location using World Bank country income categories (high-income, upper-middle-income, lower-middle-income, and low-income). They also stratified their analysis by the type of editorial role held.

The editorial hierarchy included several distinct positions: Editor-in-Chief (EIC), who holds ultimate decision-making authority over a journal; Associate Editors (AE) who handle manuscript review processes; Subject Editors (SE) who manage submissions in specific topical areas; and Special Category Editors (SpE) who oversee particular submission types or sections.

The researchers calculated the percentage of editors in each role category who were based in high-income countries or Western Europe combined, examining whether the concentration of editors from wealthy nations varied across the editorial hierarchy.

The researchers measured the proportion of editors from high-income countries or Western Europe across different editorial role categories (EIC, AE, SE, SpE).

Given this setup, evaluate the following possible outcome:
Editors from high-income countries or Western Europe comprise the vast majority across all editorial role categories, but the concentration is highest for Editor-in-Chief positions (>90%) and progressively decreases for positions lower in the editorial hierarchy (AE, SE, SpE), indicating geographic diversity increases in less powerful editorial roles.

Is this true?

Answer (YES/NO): NO